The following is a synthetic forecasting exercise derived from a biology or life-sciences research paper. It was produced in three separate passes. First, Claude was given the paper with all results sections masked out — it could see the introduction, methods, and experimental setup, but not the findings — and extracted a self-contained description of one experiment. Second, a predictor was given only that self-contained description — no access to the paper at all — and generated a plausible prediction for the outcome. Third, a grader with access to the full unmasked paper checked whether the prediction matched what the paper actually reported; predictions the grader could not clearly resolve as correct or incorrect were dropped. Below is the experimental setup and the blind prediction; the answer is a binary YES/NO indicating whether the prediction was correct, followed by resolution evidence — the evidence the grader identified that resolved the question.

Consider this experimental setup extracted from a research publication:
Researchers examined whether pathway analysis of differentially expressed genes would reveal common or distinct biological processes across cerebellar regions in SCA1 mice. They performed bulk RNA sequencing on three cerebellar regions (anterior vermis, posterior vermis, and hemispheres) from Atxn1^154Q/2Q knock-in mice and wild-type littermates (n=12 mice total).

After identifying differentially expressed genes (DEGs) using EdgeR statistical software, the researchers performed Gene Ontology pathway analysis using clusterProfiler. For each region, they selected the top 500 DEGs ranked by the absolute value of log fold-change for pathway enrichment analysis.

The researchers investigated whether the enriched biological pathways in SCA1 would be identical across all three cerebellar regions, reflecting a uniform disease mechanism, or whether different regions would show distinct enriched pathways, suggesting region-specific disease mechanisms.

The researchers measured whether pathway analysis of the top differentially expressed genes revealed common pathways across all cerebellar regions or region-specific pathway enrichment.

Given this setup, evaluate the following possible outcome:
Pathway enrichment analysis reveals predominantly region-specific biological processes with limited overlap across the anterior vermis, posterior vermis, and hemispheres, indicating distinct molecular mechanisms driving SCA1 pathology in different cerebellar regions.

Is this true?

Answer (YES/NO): NO